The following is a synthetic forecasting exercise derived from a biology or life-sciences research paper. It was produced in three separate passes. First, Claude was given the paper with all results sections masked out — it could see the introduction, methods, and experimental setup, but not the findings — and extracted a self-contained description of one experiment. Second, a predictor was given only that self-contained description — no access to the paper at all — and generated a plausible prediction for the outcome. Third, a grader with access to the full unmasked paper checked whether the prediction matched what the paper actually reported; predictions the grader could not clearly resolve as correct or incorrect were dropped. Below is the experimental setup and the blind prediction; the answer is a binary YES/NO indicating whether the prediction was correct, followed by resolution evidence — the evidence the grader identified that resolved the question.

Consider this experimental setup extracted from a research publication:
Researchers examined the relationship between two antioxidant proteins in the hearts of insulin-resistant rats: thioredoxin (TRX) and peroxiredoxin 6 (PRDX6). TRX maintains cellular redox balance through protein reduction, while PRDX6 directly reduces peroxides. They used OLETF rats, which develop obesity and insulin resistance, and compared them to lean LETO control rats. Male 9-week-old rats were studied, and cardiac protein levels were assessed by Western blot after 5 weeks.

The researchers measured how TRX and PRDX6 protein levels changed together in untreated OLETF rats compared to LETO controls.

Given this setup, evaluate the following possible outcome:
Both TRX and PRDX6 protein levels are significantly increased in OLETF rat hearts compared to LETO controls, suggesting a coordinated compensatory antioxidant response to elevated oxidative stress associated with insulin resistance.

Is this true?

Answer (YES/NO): NO